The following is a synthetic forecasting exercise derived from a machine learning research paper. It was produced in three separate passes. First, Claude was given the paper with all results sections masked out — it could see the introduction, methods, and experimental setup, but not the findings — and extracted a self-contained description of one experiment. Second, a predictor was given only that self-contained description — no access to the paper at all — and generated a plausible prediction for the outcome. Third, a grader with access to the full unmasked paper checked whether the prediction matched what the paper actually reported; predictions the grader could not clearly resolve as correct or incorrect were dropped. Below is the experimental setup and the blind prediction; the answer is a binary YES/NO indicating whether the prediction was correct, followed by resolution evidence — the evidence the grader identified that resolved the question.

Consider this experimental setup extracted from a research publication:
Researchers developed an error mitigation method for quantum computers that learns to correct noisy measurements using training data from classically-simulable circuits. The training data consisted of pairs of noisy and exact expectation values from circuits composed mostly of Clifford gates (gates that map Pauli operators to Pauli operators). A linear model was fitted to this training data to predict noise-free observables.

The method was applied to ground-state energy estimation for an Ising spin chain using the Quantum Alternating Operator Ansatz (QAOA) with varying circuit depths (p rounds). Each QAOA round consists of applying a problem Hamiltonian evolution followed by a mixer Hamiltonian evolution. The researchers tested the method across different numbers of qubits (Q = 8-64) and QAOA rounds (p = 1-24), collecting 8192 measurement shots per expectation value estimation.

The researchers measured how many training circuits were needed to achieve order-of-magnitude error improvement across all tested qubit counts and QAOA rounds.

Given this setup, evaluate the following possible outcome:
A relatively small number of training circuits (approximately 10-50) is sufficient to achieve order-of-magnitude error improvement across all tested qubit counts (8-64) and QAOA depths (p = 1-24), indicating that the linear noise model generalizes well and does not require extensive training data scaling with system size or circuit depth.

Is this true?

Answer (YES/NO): NO